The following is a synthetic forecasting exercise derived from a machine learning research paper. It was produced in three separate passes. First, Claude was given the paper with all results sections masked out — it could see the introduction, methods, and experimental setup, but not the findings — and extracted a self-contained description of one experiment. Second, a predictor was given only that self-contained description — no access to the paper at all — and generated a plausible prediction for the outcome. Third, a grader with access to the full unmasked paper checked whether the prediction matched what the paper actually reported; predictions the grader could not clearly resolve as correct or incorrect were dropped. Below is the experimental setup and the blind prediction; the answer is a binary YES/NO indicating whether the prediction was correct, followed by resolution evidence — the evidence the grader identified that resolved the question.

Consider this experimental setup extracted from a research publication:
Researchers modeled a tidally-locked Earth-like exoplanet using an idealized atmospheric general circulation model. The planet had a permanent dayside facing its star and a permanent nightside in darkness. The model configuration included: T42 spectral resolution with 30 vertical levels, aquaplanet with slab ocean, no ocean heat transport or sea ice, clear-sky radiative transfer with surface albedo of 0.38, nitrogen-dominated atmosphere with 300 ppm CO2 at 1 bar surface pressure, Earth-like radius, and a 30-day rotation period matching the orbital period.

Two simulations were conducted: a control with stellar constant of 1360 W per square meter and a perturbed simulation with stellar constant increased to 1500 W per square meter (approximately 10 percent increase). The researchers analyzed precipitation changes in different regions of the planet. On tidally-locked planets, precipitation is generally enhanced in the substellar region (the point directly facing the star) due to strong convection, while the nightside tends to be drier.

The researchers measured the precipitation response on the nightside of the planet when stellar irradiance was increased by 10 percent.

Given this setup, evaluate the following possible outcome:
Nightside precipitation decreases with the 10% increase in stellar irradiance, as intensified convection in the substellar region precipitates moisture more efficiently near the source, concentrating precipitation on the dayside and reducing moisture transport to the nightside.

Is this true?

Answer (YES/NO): NO